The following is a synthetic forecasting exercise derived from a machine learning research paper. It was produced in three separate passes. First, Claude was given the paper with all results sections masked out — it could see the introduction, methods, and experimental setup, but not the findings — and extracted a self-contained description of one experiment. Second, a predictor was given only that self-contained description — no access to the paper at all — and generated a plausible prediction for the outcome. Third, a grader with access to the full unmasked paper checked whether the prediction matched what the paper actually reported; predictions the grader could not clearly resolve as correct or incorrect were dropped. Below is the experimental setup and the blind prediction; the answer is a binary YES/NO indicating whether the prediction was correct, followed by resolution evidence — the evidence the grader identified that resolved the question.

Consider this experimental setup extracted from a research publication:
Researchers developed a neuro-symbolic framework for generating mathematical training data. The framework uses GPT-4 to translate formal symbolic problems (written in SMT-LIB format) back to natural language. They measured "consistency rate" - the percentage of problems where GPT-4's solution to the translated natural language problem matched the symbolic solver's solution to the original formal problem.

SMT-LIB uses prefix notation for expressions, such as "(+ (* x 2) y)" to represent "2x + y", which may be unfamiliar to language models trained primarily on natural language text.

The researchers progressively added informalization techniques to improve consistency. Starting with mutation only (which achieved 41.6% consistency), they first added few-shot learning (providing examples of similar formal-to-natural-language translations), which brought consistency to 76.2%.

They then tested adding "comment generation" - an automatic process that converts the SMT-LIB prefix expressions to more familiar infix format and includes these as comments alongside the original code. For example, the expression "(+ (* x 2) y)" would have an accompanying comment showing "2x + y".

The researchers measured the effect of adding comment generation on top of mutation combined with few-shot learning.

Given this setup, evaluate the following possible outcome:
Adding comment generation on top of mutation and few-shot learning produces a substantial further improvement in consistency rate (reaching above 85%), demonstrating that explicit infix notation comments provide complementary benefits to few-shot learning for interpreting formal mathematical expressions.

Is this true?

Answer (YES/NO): YES